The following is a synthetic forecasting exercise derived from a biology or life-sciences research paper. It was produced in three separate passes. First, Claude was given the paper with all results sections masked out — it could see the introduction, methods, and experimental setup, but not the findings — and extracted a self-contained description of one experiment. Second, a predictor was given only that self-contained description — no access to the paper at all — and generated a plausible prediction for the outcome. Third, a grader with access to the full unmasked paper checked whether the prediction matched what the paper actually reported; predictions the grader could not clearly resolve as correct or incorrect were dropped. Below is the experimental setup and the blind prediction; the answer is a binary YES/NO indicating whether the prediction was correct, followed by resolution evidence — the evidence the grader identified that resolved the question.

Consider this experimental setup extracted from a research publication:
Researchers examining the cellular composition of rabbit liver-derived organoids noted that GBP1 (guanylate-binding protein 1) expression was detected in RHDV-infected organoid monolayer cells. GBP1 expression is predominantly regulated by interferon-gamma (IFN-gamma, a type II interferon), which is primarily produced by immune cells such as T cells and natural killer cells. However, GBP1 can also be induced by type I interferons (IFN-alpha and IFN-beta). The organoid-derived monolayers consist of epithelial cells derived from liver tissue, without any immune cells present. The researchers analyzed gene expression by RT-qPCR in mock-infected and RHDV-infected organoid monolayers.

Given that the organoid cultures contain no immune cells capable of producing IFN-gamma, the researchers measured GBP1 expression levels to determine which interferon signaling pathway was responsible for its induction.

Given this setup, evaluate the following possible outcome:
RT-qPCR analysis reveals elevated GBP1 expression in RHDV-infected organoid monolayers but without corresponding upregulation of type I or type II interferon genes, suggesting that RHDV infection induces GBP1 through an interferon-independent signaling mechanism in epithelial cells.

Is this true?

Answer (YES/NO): NO